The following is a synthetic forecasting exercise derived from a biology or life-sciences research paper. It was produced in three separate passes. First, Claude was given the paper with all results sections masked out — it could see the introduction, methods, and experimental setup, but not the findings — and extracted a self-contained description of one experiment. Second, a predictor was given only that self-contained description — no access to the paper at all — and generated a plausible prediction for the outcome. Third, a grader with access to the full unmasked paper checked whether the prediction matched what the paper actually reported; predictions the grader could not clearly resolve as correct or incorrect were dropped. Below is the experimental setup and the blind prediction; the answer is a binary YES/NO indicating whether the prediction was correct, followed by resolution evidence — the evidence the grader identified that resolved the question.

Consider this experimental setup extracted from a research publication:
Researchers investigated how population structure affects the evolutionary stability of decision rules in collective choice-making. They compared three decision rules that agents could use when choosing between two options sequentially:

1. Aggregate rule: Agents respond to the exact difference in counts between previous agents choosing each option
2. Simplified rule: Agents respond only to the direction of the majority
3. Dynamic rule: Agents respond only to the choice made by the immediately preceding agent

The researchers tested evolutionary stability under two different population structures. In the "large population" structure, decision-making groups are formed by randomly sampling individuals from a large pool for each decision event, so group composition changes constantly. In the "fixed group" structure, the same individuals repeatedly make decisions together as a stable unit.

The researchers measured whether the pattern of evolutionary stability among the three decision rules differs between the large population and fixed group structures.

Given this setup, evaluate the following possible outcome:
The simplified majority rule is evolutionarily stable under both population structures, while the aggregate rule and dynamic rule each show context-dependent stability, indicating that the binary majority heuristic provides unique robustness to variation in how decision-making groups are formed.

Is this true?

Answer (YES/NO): NO